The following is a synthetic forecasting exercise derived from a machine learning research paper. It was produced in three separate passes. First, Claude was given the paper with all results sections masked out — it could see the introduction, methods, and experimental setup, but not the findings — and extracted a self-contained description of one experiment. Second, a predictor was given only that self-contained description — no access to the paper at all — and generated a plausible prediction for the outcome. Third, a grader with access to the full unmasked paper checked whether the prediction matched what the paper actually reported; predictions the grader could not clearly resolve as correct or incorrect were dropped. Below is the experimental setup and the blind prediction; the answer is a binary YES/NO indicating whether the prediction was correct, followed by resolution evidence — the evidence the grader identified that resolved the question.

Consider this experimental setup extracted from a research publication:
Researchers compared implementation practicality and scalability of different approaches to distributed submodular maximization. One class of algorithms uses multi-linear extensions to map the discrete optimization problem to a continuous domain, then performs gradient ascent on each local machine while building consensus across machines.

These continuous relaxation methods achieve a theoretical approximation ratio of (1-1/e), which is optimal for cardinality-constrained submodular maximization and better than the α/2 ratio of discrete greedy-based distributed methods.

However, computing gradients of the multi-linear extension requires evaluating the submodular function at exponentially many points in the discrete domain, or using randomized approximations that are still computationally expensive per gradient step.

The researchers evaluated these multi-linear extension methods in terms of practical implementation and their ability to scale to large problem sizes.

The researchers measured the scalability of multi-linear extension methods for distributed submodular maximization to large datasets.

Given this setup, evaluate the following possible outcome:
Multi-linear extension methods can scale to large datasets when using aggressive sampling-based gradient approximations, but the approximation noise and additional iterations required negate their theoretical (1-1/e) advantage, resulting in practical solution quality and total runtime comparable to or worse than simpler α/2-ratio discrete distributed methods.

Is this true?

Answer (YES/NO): NO